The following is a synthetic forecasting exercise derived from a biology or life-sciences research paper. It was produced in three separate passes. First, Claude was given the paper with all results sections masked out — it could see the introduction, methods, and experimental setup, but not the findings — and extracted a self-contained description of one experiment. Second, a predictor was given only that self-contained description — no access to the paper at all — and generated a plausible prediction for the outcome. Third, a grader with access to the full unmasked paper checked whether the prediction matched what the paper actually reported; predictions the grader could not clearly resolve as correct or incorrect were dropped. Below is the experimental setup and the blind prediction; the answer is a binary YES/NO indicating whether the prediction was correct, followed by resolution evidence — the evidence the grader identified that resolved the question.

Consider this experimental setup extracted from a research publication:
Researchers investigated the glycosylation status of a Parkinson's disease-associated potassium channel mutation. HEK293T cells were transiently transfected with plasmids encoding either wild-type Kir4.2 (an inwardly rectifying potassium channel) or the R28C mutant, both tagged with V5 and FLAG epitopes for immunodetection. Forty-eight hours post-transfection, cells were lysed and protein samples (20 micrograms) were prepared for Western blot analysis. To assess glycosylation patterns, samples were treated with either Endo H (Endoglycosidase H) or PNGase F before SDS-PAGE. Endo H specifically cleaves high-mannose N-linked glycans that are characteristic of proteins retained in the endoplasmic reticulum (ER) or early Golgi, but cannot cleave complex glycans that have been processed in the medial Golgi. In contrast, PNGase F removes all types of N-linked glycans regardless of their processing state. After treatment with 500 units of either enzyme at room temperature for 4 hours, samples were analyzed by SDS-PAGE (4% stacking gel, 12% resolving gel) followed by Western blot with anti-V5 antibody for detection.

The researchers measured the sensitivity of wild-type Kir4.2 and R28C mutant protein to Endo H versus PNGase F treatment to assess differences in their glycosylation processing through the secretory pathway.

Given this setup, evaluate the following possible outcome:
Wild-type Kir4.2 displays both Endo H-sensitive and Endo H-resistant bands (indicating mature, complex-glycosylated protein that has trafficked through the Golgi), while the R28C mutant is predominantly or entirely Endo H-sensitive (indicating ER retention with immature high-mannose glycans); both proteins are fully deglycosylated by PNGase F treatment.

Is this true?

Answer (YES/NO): NO